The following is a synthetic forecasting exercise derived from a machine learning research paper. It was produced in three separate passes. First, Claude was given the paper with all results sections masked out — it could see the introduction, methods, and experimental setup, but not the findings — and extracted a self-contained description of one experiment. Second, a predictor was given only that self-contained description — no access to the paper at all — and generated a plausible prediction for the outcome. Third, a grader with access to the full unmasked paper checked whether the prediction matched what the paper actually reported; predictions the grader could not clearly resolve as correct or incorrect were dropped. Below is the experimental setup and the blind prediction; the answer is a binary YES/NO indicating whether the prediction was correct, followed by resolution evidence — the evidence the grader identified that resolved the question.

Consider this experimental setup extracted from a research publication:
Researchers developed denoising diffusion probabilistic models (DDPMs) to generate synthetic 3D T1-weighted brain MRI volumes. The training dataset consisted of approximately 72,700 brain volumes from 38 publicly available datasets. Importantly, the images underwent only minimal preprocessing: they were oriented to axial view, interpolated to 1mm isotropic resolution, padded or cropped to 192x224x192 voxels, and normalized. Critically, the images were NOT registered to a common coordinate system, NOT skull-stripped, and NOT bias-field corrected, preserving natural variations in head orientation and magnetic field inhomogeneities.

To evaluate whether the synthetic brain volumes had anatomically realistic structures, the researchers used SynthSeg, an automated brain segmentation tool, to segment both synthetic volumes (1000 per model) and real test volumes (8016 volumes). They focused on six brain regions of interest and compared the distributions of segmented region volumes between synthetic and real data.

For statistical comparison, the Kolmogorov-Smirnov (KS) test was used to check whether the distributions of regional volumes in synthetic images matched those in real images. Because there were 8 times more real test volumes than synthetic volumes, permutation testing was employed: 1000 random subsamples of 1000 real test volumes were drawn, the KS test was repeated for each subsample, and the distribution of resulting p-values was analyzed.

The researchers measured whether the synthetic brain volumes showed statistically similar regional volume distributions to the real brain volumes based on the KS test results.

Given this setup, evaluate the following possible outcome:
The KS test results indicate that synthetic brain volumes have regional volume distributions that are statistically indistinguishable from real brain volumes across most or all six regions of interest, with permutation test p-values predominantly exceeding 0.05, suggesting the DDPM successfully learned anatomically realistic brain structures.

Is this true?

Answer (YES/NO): NO